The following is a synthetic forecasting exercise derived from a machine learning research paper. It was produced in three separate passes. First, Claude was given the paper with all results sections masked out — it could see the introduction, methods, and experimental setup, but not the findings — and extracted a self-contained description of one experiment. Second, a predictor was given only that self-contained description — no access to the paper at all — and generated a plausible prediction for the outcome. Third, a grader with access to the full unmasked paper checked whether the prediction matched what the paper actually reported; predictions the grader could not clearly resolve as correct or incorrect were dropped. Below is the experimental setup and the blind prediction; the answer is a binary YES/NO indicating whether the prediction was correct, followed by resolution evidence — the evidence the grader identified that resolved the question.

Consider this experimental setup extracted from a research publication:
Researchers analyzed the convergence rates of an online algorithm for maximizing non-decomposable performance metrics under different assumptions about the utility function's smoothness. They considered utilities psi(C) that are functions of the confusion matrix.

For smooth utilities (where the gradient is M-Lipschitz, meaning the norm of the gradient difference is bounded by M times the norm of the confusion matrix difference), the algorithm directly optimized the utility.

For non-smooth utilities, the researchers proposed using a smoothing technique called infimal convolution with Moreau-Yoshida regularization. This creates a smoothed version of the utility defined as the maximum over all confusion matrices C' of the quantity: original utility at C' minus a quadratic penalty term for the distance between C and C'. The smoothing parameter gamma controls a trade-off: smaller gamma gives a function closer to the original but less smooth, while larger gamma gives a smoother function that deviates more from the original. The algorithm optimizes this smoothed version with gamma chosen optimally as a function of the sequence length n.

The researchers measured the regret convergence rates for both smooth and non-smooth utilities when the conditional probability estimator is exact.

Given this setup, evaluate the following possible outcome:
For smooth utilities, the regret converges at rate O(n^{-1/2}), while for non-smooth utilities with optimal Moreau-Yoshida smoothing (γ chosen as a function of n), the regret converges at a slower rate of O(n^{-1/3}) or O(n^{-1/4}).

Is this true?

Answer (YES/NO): NO